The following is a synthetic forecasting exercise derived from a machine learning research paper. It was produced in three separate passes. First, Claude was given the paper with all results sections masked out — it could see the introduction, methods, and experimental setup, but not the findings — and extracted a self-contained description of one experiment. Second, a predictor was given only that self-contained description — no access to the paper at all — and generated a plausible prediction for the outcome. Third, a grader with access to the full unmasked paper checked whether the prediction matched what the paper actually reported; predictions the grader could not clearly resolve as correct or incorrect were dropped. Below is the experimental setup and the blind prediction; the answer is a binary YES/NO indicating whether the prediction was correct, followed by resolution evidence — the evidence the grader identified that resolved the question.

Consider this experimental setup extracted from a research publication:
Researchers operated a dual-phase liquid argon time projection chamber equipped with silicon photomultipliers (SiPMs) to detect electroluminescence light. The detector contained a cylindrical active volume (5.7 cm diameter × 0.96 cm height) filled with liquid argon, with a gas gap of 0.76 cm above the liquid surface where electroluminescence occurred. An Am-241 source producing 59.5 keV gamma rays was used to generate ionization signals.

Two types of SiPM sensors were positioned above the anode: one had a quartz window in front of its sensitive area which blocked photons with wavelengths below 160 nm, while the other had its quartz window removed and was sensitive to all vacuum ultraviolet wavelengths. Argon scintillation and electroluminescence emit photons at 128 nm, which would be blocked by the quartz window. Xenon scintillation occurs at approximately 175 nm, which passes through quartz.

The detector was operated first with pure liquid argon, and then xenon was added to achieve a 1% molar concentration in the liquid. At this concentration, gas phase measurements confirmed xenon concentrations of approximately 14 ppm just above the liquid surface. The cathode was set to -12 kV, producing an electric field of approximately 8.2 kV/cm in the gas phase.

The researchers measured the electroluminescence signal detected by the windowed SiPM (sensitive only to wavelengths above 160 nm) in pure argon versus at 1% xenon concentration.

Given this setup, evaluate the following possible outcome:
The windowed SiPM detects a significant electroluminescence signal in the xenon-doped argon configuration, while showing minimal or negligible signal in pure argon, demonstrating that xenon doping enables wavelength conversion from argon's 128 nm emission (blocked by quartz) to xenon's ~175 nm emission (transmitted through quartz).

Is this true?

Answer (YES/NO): YES